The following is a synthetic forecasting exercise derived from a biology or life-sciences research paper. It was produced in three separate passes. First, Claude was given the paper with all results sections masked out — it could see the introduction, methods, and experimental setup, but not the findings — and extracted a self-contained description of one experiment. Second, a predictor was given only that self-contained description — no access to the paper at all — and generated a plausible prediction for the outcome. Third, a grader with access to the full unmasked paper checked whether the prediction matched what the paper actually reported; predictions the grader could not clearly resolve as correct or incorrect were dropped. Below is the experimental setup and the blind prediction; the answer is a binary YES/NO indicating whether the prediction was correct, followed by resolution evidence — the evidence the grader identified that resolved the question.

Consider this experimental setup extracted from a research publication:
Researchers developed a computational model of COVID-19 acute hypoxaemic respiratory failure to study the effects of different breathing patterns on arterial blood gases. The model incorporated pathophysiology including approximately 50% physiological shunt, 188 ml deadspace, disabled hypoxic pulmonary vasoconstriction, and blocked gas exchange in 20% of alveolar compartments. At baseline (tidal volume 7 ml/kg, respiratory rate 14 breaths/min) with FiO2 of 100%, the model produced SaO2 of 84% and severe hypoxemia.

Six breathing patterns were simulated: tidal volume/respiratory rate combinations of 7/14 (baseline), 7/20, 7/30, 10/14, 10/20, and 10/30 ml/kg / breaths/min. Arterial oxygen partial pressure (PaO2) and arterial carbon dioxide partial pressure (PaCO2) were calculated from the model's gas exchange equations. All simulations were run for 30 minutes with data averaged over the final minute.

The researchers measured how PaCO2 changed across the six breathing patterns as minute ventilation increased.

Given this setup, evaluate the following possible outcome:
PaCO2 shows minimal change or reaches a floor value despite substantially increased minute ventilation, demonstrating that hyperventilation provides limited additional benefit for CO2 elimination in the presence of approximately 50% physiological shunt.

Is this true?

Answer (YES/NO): NO